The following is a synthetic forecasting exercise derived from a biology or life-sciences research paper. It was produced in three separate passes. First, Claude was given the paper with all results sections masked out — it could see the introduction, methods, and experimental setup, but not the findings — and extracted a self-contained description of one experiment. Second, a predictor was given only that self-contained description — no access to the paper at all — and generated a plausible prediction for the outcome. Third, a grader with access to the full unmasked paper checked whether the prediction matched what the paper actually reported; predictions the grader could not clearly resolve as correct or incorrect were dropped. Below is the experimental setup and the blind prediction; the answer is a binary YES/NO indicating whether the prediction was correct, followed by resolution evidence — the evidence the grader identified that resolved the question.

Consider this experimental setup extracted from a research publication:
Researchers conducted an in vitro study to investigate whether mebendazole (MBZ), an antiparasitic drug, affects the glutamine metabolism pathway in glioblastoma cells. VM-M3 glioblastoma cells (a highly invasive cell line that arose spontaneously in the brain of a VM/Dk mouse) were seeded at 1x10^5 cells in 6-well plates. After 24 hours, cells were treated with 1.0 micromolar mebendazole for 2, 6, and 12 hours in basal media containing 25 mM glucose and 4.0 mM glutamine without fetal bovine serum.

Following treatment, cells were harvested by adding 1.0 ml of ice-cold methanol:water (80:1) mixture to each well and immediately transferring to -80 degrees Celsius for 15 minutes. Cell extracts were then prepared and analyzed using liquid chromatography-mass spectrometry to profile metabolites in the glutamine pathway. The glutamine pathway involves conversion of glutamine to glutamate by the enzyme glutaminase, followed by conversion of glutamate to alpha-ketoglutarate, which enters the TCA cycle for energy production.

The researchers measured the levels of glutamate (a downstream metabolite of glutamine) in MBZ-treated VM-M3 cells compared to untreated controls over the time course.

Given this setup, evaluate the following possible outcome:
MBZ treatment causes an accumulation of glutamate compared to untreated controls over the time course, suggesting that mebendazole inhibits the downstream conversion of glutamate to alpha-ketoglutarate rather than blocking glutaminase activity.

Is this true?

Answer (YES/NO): NO